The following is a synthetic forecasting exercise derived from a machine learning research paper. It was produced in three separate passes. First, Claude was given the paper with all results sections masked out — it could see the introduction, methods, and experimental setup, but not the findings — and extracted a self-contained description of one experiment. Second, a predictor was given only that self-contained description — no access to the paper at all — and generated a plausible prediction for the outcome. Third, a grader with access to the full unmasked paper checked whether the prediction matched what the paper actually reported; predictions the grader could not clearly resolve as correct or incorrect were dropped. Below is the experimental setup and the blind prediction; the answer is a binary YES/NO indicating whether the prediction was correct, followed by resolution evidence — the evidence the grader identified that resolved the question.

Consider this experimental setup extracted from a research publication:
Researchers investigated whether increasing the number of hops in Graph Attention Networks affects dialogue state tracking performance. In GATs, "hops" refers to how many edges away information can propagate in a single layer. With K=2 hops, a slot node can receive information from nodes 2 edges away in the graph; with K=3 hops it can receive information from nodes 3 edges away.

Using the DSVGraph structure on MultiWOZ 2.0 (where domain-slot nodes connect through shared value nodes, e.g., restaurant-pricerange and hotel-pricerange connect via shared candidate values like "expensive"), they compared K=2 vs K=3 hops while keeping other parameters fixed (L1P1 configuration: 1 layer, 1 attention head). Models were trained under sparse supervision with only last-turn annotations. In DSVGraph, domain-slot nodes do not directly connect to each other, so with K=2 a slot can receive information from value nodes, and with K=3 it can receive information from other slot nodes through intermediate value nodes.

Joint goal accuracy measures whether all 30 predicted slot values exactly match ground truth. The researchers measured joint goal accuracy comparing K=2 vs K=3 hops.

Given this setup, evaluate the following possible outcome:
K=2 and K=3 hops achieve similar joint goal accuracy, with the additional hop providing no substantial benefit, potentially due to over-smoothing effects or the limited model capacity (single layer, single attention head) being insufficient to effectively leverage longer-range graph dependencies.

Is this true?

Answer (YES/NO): NO